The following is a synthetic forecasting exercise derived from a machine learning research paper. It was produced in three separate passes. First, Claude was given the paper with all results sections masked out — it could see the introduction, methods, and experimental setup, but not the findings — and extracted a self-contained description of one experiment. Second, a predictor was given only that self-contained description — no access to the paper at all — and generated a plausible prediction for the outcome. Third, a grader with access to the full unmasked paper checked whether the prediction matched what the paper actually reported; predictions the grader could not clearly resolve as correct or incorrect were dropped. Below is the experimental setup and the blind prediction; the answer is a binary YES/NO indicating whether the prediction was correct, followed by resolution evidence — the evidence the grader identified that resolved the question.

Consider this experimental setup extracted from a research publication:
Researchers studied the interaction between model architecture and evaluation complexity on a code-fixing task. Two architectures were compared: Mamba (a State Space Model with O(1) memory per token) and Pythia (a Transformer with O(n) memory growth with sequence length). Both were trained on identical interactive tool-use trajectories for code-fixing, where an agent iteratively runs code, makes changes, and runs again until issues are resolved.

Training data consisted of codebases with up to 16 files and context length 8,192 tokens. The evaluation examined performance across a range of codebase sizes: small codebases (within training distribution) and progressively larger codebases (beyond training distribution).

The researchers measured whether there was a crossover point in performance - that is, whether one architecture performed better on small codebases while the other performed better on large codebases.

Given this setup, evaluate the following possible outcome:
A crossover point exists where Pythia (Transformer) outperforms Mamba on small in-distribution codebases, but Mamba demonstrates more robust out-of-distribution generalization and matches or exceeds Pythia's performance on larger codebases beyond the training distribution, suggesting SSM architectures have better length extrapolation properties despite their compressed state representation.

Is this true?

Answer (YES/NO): YES